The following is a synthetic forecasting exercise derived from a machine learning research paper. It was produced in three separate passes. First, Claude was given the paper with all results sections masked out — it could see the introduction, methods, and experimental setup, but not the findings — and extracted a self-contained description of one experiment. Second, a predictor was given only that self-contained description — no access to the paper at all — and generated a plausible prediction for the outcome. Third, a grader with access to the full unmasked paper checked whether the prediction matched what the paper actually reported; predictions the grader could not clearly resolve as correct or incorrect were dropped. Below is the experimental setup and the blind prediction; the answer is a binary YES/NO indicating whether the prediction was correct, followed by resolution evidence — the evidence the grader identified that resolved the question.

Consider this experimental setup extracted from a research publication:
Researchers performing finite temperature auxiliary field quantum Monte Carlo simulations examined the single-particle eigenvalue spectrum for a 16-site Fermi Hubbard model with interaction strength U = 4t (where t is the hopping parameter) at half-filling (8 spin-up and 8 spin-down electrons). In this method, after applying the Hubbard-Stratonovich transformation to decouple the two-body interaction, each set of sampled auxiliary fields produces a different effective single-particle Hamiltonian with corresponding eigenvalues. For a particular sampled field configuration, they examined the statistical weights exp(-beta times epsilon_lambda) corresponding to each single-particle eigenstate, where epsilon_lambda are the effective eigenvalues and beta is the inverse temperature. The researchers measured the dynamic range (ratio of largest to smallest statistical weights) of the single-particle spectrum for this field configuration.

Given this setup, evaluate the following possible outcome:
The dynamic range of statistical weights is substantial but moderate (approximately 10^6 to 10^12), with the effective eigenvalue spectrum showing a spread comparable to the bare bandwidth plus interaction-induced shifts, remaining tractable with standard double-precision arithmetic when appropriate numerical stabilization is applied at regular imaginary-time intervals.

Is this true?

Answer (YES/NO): NO